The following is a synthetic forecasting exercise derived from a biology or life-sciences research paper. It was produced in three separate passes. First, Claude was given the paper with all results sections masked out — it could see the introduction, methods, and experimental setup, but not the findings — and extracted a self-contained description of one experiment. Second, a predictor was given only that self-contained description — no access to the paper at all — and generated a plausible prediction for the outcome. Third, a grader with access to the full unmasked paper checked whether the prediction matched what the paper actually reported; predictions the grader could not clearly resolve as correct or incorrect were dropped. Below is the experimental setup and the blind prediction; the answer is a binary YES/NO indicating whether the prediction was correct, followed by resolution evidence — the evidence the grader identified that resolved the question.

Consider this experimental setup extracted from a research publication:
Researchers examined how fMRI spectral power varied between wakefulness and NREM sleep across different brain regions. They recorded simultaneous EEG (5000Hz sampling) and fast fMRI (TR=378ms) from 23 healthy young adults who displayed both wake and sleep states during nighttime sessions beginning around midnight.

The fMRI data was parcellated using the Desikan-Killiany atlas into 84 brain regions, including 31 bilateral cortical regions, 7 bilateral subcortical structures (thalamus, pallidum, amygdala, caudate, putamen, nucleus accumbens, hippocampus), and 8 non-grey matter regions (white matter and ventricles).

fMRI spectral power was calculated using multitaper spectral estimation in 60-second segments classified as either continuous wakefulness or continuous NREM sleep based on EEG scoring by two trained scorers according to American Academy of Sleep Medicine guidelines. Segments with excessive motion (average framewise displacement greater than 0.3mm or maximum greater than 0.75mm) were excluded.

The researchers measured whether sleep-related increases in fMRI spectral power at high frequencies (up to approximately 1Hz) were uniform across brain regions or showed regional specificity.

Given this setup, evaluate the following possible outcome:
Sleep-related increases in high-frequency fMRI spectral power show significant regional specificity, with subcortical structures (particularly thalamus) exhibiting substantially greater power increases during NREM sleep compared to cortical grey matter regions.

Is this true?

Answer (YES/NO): NO